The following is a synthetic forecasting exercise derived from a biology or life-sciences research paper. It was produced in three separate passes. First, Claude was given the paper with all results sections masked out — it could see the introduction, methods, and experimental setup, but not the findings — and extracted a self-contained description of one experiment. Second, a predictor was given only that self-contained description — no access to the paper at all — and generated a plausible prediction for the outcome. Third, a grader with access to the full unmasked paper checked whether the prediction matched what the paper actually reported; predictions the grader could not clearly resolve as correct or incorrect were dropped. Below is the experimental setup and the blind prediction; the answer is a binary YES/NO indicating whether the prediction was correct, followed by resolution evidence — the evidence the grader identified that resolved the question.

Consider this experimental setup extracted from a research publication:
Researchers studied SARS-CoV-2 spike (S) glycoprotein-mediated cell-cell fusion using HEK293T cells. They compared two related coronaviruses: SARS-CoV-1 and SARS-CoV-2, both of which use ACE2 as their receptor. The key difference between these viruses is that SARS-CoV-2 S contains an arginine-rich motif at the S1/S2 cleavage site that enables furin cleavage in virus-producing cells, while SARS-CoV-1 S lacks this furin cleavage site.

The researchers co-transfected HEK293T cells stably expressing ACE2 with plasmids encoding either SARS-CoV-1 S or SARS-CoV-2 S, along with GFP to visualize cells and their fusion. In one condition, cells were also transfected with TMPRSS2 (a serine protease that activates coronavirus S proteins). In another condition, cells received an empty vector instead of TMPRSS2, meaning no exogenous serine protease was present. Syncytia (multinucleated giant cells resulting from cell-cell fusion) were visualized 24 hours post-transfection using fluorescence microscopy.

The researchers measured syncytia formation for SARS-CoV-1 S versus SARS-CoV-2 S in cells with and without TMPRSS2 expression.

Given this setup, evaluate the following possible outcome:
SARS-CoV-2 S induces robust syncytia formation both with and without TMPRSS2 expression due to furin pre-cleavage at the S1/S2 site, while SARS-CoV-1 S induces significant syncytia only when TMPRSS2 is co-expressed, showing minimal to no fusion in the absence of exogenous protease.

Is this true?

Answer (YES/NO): YES